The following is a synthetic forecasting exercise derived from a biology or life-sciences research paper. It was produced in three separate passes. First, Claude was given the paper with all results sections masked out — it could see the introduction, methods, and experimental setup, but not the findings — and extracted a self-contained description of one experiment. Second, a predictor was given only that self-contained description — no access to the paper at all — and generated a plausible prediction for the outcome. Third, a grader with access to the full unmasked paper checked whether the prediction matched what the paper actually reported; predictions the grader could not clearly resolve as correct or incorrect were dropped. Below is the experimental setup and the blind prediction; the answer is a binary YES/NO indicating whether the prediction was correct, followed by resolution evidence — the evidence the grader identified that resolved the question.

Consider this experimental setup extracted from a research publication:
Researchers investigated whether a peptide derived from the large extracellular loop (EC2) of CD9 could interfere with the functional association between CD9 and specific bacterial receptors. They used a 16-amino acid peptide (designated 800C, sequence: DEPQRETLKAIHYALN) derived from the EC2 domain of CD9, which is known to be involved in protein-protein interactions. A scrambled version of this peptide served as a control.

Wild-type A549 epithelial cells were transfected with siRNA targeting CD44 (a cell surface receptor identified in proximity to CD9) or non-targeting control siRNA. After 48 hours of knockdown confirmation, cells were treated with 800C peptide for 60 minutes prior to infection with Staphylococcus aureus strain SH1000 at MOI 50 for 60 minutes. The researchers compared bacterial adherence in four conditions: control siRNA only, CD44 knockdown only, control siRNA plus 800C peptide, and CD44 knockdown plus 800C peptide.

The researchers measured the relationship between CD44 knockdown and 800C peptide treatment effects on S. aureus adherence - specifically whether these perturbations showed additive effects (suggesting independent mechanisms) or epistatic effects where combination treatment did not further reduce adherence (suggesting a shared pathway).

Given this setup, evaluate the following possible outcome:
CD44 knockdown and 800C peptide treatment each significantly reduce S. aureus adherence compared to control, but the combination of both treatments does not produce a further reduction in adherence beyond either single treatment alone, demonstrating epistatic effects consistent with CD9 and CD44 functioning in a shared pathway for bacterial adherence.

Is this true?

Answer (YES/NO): YES